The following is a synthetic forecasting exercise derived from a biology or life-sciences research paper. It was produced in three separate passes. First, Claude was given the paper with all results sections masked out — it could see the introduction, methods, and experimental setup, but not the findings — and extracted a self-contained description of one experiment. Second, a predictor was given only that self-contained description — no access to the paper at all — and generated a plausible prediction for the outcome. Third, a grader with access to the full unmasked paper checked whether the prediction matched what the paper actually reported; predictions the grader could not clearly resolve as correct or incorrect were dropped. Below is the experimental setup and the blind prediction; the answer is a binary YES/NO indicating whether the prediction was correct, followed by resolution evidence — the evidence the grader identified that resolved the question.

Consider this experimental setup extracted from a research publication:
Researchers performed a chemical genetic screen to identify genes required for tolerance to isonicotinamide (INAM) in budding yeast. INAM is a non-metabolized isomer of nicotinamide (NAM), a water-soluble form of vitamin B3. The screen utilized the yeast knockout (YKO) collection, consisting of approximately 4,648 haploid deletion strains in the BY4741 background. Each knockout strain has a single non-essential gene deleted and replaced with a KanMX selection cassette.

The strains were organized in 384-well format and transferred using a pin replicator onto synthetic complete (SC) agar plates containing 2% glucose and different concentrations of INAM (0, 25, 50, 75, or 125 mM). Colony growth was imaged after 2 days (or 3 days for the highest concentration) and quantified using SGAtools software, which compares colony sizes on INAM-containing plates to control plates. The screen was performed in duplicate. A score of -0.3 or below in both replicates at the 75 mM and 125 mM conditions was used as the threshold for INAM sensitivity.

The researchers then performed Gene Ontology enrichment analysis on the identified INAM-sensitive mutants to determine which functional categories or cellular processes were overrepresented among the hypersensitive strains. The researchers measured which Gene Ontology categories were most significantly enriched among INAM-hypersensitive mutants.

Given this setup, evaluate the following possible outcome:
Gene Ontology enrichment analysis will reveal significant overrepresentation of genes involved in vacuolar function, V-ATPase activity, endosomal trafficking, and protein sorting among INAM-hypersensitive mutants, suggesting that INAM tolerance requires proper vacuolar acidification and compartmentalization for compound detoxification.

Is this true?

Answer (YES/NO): NO